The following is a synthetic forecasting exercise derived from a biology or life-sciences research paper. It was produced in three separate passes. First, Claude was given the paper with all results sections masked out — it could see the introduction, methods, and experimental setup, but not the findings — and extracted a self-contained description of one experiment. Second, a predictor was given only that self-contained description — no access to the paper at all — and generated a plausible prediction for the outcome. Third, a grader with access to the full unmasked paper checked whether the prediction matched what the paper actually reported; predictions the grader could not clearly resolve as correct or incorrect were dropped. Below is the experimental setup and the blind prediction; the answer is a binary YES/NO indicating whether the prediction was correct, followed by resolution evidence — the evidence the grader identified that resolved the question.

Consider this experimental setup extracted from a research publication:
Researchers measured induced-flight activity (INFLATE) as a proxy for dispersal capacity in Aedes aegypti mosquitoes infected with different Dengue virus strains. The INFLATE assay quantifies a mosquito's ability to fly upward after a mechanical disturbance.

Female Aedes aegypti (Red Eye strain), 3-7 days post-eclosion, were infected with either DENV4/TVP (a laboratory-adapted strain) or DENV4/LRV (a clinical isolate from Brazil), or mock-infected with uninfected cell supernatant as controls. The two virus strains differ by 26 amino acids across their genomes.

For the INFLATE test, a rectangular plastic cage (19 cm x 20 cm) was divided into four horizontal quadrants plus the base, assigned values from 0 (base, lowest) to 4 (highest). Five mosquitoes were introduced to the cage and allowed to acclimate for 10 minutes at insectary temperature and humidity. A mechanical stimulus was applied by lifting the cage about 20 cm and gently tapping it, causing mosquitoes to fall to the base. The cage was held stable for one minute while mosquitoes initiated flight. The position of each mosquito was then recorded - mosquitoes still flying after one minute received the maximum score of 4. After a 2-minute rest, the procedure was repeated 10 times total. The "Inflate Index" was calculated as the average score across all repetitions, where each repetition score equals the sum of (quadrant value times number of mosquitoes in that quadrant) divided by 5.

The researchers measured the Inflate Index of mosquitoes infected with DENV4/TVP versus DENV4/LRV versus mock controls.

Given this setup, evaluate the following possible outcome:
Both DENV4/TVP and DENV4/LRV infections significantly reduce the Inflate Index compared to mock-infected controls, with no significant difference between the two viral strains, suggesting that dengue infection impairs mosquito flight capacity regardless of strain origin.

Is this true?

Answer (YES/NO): NO